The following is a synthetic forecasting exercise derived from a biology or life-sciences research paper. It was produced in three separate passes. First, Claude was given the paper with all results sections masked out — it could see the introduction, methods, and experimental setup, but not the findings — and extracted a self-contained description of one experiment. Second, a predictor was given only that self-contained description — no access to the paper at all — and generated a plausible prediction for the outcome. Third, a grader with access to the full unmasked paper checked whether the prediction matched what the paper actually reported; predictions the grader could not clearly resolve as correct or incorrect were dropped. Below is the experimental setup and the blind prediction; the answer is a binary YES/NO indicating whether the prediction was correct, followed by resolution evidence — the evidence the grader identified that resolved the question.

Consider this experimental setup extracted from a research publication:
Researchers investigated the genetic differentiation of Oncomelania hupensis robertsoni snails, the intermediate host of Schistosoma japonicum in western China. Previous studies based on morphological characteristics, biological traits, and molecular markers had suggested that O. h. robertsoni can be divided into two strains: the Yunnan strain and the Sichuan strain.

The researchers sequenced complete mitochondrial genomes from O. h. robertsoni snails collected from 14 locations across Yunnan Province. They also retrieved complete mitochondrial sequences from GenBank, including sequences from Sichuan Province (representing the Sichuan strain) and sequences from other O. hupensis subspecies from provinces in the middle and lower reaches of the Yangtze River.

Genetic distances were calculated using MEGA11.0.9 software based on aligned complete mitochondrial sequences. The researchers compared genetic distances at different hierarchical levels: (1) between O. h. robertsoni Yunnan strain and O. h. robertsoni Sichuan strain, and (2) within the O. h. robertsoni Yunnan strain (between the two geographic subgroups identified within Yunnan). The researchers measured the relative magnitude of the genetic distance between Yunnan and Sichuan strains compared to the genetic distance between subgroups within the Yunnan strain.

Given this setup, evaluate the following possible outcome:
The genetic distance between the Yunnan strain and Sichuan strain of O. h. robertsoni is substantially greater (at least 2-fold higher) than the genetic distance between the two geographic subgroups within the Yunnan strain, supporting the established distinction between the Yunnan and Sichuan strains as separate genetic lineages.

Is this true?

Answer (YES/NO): YES